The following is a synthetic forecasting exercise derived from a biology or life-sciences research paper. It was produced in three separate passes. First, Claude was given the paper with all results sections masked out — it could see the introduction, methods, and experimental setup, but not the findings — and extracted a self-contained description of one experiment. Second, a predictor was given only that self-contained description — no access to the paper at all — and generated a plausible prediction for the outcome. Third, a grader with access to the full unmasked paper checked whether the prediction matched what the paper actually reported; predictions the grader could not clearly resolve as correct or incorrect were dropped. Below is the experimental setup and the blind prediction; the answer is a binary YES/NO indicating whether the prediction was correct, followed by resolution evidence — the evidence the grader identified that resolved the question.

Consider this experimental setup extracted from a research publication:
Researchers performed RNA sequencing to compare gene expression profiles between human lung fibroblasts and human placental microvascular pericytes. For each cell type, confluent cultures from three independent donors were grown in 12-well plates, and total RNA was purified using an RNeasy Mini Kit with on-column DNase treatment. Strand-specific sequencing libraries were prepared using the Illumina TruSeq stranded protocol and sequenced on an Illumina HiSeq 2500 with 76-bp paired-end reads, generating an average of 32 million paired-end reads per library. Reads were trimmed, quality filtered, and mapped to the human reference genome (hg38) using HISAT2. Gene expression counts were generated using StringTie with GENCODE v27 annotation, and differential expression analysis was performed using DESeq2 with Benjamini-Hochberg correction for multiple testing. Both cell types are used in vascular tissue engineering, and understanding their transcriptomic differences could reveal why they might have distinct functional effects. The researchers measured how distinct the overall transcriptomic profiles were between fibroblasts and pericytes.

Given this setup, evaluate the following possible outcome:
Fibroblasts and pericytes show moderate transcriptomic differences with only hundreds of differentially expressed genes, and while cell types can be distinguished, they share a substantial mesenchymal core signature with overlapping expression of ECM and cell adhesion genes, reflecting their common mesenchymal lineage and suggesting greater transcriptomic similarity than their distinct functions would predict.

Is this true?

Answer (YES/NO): NO